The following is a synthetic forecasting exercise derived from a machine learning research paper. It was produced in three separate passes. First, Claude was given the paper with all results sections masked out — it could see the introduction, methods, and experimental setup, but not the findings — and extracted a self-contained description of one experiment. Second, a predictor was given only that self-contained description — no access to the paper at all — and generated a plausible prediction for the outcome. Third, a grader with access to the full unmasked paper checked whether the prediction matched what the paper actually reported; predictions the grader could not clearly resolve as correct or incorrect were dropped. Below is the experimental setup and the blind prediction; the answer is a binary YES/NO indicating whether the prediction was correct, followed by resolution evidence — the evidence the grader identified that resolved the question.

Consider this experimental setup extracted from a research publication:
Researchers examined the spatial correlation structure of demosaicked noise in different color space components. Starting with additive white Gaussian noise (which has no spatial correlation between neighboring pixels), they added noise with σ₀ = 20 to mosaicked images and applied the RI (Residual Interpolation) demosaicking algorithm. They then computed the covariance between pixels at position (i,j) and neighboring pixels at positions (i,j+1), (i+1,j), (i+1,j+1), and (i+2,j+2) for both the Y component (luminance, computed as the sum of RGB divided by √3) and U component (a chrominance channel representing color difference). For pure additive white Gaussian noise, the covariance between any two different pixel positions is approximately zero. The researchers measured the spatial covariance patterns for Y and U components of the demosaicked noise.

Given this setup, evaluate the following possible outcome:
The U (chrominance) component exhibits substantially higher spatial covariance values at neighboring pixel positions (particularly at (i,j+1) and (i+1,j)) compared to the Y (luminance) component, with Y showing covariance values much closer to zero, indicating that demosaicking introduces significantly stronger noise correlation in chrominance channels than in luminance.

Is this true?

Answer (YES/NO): NO